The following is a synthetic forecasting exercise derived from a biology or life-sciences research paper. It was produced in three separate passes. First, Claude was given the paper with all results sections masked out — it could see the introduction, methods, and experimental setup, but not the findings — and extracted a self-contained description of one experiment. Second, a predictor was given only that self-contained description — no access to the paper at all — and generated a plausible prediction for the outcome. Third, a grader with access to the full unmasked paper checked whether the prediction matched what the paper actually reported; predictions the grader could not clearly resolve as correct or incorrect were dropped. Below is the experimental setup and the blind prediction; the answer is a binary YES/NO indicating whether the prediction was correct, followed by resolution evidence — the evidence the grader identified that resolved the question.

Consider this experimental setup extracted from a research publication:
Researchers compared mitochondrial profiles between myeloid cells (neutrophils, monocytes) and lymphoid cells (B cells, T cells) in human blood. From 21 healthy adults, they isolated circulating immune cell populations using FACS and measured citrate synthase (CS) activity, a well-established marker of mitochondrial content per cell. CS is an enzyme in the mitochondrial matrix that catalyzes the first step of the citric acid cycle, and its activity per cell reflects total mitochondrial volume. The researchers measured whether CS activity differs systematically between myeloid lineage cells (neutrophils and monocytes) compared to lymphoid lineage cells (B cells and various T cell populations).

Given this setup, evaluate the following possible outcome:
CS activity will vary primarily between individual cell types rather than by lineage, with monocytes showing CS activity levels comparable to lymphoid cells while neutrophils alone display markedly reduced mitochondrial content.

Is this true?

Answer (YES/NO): NO